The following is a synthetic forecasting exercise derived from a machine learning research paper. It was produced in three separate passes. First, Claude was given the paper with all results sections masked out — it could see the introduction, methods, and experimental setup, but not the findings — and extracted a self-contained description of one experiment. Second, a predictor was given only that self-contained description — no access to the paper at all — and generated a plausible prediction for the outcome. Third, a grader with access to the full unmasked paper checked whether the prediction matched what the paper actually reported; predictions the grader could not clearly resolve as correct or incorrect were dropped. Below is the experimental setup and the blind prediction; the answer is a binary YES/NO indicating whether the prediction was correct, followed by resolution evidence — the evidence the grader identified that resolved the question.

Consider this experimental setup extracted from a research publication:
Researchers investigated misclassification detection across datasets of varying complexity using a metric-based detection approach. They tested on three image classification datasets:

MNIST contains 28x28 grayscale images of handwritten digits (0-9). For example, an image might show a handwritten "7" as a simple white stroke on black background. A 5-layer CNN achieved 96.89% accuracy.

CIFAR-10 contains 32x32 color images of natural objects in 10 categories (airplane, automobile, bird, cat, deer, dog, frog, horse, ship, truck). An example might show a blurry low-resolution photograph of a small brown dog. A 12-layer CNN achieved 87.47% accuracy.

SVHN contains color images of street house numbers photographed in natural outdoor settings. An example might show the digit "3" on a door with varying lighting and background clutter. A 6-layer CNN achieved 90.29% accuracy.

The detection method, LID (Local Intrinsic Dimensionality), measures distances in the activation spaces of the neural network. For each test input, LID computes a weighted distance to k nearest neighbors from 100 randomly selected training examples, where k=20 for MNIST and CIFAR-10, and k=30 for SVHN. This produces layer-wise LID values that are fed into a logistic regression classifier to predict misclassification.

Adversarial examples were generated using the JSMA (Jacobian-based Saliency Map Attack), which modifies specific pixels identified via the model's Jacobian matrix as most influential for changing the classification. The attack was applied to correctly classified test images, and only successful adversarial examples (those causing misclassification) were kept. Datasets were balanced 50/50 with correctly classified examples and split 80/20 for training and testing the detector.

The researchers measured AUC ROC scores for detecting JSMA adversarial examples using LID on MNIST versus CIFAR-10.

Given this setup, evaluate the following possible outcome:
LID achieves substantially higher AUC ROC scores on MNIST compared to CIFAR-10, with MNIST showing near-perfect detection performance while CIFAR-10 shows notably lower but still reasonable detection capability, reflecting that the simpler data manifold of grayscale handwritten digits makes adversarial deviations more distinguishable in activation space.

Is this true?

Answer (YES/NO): NO